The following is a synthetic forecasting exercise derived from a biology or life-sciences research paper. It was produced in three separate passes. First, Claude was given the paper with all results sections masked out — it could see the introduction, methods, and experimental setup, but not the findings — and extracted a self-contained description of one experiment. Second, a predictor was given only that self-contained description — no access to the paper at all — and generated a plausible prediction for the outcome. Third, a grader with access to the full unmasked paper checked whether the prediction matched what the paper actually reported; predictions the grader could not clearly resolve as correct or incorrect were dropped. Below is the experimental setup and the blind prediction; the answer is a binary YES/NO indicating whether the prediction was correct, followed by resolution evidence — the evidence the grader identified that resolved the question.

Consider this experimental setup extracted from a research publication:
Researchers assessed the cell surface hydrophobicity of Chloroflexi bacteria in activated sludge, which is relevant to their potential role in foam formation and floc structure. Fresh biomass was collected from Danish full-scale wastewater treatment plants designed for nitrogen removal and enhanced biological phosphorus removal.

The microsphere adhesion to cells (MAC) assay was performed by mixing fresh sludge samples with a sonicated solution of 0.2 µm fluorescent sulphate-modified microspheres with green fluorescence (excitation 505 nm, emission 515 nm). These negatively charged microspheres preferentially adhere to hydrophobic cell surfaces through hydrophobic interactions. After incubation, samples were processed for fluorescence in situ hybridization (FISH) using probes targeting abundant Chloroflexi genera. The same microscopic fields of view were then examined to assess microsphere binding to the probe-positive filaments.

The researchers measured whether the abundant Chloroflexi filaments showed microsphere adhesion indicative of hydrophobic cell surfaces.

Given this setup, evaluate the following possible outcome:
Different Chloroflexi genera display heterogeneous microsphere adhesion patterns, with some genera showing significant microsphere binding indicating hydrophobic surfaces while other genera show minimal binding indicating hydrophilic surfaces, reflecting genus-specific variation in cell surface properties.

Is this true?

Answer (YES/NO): NO